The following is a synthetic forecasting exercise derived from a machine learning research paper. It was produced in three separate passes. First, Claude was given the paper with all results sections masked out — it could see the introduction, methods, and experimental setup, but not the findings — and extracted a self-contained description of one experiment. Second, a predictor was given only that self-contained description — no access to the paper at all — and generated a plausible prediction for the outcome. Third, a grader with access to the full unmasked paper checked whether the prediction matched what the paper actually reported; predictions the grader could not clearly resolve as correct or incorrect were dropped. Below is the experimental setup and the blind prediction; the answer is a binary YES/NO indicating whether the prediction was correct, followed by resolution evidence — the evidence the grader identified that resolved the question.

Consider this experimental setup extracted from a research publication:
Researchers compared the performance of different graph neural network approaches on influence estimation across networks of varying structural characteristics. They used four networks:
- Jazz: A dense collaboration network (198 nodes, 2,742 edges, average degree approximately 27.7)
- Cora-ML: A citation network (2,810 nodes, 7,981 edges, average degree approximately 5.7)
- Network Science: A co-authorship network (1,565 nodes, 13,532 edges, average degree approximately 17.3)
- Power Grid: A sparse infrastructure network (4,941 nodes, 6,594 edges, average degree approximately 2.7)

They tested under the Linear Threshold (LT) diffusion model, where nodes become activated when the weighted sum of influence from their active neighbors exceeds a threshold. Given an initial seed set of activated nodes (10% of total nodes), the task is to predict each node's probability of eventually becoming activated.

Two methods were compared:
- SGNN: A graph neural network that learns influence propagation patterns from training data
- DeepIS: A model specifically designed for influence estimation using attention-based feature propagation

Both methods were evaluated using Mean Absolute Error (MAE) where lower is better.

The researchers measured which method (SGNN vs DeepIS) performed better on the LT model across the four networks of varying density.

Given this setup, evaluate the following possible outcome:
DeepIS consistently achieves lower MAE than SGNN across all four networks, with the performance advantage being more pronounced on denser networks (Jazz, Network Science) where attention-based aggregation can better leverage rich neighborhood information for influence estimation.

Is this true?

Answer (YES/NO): NO